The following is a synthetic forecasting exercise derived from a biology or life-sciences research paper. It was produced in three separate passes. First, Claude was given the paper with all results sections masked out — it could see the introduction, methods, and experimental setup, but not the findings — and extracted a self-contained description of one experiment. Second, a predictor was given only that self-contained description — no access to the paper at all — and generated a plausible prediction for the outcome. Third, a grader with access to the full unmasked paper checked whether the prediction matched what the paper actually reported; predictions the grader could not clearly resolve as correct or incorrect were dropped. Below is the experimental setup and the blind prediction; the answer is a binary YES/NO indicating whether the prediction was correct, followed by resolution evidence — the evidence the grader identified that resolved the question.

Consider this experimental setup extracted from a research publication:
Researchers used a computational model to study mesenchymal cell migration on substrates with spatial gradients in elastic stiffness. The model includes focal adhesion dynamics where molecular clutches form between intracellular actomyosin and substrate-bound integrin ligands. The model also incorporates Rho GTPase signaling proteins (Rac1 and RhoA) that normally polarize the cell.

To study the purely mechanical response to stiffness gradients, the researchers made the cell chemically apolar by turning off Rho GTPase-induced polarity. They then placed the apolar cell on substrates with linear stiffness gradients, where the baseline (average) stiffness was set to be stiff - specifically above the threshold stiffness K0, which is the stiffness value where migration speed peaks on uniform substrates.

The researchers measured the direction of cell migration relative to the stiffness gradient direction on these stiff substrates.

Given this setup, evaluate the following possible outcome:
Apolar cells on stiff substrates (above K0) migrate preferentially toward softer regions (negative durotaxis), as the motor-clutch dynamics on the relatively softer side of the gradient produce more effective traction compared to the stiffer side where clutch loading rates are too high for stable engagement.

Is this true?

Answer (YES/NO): YES